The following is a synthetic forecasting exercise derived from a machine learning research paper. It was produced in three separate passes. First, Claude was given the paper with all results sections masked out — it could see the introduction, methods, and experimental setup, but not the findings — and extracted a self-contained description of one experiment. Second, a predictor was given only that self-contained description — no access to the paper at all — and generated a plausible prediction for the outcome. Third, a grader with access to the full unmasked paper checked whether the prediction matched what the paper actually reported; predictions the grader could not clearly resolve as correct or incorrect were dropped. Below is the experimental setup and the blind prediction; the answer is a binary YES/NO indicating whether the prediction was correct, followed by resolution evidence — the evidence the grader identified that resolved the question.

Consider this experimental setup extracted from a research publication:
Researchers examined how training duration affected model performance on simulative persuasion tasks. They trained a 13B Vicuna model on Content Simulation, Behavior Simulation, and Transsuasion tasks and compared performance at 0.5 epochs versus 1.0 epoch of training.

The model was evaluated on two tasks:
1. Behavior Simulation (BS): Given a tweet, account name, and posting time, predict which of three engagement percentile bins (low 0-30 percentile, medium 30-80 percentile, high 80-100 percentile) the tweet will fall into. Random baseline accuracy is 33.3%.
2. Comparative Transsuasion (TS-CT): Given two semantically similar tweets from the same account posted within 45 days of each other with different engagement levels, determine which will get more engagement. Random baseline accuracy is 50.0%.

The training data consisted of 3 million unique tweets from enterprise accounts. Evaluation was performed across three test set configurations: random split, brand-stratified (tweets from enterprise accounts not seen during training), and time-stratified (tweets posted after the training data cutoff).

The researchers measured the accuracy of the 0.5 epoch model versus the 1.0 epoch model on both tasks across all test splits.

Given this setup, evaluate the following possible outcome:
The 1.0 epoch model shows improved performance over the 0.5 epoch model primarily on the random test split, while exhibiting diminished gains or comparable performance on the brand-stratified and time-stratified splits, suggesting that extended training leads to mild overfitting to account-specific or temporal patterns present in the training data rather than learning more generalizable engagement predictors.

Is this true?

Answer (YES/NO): NO